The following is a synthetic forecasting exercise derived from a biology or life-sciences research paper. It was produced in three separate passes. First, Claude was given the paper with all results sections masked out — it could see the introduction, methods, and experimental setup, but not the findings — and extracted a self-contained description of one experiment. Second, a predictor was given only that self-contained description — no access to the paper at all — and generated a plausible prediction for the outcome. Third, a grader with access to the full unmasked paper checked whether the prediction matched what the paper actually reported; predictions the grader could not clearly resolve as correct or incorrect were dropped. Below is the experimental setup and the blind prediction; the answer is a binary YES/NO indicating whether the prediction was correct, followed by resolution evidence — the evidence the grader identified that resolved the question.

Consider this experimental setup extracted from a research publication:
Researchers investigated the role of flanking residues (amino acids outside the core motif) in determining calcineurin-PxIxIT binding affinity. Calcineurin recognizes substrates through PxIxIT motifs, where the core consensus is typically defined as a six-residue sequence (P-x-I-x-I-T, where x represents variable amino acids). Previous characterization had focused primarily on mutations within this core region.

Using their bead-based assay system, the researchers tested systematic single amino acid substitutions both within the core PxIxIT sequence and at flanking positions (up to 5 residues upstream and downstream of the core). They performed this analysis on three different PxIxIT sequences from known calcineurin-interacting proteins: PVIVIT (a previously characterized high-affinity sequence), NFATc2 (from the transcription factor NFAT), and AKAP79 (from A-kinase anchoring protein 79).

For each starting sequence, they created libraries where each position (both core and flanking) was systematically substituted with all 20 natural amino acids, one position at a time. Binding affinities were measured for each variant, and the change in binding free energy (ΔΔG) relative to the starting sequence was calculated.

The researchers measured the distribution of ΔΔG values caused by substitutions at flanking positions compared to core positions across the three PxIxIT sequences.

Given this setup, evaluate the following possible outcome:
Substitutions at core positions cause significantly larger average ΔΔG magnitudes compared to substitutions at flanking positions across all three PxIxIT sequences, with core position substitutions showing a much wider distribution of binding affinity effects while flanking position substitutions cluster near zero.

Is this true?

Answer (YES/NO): NO